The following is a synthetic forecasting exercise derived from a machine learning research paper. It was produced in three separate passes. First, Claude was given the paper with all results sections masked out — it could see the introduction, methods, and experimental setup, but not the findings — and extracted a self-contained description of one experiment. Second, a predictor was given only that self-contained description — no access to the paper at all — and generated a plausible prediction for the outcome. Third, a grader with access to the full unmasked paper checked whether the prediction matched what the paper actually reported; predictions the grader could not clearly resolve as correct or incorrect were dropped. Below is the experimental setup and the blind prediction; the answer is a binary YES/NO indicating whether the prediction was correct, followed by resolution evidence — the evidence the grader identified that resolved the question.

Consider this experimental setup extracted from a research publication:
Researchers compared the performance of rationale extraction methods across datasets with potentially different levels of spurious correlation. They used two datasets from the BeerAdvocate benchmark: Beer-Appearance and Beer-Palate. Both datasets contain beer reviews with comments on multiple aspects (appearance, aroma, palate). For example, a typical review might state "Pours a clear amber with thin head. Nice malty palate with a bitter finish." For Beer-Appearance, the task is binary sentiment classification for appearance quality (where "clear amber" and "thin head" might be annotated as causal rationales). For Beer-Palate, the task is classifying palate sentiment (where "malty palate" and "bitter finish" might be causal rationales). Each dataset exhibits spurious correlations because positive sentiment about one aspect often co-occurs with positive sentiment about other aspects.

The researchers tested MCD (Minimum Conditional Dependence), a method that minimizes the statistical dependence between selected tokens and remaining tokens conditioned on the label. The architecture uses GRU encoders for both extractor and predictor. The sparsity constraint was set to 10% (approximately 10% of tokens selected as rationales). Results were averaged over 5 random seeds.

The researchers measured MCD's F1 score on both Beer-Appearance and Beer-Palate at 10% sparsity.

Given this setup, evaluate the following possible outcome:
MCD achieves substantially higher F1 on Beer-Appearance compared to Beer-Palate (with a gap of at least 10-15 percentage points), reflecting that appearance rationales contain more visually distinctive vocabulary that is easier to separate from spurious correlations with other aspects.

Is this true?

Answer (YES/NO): YES